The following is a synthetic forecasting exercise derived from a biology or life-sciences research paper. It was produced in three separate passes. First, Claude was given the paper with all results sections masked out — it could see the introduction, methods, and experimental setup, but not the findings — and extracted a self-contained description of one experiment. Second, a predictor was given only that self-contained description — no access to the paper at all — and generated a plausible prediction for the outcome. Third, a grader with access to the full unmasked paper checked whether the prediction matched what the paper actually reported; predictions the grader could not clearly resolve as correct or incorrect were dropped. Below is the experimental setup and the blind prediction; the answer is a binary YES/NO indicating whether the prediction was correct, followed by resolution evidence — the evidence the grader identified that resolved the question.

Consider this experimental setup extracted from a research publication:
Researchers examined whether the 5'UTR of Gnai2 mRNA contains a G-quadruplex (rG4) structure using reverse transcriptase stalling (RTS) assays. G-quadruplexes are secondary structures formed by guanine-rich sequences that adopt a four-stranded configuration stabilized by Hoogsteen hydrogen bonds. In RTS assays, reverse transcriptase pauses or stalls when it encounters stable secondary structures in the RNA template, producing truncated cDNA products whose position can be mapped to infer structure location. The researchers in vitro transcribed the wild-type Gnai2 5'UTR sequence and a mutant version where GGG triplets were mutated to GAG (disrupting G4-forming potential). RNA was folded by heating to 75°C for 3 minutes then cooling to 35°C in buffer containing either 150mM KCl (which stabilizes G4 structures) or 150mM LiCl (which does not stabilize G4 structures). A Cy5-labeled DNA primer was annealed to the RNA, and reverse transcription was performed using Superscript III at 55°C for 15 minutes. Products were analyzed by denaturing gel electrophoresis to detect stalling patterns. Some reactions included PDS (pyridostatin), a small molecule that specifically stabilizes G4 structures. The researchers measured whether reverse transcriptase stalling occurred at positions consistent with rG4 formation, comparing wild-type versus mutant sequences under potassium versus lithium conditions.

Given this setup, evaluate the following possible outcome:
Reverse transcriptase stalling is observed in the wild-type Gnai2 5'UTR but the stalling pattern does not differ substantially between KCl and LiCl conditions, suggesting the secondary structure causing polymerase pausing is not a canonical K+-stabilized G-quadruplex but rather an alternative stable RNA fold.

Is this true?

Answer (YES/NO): NO